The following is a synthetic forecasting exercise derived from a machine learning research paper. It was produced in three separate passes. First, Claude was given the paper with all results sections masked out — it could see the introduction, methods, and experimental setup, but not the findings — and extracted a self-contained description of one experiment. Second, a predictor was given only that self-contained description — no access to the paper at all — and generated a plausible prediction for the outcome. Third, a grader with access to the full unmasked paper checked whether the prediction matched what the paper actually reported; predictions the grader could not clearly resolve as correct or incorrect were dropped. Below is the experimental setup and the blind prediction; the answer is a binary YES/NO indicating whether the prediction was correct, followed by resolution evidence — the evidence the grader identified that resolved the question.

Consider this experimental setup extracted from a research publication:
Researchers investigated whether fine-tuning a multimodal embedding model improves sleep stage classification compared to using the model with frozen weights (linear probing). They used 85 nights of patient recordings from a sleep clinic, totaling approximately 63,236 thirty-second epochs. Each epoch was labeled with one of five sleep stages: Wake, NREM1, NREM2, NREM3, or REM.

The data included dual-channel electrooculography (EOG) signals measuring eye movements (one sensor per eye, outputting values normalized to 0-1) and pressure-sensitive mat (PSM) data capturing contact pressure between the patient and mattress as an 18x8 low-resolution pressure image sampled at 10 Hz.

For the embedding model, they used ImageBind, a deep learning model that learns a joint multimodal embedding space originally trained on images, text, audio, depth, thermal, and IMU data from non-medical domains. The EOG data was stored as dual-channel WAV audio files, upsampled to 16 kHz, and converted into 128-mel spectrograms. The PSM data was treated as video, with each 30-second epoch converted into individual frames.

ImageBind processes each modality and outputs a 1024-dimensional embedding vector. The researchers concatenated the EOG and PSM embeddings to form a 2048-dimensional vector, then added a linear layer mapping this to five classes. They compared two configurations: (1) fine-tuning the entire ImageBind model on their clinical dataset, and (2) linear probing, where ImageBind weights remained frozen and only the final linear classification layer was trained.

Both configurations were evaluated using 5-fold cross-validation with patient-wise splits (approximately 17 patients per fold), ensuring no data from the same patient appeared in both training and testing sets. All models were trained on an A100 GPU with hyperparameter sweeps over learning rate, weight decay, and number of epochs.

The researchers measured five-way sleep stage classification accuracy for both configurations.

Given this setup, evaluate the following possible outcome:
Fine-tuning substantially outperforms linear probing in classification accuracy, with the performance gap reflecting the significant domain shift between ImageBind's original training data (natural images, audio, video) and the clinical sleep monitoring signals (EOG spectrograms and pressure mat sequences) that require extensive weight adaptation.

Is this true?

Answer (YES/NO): NO